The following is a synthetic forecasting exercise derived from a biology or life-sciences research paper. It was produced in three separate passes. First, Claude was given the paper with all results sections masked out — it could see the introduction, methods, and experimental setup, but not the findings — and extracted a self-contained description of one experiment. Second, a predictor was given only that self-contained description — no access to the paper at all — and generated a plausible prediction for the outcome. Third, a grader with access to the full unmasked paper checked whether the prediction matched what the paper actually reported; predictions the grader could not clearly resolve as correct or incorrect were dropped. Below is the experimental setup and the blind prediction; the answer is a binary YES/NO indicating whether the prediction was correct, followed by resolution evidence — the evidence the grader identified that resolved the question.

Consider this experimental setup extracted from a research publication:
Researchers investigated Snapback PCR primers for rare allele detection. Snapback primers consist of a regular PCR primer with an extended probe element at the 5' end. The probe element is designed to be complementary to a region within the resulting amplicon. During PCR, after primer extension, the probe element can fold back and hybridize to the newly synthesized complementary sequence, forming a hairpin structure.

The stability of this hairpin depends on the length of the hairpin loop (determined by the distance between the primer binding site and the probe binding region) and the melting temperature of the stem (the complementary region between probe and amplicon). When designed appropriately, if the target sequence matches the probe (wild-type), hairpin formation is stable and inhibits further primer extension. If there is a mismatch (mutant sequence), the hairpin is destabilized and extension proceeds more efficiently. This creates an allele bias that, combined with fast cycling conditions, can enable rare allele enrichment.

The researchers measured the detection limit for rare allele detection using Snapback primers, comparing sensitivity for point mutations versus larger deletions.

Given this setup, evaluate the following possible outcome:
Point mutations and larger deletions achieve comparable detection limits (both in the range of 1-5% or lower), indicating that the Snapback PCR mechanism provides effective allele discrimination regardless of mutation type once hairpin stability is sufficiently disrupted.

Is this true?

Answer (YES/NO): NO